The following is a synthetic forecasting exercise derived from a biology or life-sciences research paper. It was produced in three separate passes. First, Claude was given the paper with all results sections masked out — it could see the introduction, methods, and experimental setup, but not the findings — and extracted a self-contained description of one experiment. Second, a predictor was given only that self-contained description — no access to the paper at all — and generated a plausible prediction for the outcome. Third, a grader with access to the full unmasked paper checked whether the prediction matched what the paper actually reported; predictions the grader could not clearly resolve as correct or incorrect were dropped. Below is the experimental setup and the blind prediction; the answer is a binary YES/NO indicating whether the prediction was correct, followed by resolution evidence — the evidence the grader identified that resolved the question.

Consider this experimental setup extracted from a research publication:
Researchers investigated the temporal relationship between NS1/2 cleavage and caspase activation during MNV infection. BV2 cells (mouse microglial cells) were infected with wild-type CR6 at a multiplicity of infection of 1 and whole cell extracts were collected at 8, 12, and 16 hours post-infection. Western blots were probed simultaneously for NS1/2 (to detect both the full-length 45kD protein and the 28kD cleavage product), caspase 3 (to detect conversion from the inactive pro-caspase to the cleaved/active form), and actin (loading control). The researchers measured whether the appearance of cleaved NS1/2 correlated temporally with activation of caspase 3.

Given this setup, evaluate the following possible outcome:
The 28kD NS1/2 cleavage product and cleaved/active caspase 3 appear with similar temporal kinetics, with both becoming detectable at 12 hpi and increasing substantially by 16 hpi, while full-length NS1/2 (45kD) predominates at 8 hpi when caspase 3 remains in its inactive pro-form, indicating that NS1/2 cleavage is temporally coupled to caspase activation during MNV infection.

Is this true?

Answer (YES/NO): NO